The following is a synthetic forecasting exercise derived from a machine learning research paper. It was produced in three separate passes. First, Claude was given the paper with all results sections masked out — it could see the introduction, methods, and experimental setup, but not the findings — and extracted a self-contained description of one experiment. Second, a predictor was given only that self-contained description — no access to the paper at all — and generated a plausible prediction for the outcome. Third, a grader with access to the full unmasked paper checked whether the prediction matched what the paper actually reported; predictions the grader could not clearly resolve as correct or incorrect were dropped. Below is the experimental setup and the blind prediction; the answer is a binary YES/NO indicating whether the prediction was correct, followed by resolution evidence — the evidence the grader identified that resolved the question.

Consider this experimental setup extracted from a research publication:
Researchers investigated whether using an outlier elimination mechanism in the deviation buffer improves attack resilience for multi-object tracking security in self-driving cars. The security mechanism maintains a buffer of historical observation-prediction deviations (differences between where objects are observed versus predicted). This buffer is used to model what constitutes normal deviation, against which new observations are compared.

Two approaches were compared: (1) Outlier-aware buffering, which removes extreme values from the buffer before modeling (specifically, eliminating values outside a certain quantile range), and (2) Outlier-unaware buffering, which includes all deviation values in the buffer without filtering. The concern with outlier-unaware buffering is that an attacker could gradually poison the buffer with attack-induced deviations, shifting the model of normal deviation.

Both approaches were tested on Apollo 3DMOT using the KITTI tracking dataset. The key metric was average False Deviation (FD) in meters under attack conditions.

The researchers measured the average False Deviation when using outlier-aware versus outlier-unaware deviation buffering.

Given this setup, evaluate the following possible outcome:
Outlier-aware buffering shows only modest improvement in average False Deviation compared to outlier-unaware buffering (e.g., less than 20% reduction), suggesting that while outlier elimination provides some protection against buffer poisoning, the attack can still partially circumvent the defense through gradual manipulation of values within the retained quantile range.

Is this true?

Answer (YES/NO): NO